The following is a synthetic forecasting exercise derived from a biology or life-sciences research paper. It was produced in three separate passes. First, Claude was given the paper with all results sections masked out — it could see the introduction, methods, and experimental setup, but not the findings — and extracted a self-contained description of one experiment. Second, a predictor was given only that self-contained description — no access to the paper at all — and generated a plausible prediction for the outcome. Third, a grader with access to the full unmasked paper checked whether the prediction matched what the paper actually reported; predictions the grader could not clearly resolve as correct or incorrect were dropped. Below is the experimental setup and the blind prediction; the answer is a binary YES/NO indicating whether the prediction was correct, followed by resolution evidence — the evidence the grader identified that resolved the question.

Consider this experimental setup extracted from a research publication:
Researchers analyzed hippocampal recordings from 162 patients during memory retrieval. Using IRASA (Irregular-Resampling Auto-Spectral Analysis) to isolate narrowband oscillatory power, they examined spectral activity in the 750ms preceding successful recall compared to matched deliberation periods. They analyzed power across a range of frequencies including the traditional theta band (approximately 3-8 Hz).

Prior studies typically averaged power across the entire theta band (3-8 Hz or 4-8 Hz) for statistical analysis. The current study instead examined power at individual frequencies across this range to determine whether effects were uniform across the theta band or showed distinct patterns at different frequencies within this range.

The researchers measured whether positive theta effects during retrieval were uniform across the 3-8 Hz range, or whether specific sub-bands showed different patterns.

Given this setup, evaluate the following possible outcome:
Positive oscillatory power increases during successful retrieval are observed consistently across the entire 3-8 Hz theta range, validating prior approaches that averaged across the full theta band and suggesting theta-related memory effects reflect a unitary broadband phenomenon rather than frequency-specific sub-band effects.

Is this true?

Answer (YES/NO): NO